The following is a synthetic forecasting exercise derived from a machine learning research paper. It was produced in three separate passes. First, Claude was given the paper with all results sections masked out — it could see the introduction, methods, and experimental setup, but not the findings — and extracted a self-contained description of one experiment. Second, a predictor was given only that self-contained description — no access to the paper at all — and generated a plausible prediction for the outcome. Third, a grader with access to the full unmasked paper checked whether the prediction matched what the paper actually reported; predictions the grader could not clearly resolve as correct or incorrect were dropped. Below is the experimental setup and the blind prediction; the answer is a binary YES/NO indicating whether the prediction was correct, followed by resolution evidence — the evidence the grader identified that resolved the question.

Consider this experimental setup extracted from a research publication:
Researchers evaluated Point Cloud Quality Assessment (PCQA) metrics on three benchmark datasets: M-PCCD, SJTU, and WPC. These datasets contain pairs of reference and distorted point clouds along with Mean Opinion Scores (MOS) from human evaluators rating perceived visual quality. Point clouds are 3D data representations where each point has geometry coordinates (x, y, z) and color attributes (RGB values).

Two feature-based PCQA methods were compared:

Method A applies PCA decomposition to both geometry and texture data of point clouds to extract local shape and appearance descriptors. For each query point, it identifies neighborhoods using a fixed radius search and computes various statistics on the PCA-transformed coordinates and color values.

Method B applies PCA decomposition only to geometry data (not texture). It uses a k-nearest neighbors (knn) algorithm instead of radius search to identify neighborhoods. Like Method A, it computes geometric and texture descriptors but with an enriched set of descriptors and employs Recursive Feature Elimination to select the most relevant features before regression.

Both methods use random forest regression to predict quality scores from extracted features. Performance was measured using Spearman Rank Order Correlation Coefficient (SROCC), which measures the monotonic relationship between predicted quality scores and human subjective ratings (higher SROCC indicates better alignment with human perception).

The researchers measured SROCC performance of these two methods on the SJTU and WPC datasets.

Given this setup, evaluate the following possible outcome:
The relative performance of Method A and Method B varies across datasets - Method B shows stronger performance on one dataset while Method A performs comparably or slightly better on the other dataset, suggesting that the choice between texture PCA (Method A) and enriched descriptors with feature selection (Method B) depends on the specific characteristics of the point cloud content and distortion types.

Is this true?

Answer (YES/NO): NO